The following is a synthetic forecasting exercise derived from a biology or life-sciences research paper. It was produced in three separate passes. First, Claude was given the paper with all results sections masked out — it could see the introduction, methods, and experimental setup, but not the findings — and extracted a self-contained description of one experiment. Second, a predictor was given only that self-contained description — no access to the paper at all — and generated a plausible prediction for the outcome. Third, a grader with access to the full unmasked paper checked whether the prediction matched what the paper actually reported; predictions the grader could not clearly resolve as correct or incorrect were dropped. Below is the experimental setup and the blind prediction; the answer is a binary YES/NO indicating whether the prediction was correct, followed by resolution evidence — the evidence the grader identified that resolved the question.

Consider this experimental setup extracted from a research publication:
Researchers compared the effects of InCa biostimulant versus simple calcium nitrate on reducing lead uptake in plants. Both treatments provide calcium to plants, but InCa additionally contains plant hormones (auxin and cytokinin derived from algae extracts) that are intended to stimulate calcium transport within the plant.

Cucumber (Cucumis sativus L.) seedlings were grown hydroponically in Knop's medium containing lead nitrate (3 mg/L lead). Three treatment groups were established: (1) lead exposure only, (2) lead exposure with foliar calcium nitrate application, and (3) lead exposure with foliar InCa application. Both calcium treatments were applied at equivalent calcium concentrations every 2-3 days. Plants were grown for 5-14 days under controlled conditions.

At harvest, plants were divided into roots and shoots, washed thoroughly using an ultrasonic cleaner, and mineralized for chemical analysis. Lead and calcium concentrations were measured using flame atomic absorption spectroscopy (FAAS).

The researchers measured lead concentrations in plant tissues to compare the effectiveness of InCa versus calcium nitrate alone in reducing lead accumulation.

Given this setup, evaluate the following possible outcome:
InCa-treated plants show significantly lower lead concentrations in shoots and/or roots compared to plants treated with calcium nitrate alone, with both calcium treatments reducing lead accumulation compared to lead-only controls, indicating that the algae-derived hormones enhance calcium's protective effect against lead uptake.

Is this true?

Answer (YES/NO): NO